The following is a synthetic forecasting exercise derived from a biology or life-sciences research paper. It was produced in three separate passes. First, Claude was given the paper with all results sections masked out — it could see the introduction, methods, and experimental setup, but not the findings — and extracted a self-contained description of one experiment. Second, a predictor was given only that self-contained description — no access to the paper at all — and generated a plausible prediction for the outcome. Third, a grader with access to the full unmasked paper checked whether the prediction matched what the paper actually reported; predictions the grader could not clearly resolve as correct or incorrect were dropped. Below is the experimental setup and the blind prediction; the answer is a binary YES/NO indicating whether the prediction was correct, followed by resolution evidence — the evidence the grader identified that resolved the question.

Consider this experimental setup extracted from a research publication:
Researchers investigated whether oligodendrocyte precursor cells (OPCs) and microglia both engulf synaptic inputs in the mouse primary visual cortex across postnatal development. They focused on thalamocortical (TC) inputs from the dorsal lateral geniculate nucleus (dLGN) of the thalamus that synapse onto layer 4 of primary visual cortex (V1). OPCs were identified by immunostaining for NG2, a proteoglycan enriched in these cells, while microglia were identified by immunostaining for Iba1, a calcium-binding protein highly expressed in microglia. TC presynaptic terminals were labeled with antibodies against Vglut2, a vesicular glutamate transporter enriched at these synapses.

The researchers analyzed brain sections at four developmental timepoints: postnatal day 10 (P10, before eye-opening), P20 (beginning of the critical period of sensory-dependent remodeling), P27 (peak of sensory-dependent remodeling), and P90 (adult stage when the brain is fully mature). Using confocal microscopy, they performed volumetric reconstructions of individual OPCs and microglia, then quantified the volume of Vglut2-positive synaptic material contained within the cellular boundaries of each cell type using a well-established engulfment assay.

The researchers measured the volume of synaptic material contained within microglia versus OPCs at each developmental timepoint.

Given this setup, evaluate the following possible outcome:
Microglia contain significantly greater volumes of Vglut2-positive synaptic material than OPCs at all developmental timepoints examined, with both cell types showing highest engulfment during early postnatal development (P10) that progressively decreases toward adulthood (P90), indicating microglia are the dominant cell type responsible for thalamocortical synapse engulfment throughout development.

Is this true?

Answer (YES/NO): NO